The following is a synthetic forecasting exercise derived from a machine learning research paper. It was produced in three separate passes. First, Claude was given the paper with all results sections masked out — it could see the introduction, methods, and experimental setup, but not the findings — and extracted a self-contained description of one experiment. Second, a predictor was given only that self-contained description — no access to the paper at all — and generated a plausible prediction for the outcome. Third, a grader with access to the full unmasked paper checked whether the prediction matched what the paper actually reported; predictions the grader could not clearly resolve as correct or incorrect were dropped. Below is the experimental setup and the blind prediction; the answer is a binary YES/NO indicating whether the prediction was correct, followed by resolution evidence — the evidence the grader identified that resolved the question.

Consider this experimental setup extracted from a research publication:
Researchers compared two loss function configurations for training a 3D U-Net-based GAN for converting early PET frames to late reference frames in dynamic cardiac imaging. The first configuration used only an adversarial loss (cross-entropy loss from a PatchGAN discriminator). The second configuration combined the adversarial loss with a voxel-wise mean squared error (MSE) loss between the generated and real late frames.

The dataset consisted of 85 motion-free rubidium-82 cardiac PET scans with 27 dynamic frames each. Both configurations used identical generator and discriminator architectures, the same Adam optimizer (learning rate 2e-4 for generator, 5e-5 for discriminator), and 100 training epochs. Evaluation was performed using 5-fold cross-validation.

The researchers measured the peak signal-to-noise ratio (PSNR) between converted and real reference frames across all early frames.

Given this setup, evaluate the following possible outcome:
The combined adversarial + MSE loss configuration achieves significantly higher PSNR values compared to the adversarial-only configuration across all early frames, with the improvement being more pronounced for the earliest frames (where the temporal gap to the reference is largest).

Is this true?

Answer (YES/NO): NO